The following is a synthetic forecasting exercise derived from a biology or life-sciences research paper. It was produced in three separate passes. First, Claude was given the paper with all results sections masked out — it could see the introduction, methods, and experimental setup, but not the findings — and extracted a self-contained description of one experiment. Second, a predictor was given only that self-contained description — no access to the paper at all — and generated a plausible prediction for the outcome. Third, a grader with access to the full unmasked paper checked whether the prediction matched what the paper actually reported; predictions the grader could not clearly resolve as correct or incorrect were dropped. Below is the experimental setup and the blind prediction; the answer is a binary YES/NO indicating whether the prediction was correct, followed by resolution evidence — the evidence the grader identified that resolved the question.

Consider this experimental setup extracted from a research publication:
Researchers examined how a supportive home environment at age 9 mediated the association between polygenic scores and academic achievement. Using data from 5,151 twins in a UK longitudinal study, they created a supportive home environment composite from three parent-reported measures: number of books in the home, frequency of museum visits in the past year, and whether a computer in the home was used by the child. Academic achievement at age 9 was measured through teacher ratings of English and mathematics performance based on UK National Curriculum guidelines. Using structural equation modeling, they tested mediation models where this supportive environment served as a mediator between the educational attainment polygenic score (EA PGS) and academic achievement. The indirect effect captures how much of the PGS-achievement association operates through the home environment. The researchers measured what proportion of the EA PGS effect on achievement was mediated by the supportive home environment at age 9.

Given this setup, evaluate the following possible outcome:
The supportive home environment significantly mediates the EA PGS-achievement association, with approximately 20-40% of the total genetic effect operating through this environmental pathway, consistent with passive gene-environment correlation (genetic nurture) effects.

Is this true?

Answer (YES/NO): YES